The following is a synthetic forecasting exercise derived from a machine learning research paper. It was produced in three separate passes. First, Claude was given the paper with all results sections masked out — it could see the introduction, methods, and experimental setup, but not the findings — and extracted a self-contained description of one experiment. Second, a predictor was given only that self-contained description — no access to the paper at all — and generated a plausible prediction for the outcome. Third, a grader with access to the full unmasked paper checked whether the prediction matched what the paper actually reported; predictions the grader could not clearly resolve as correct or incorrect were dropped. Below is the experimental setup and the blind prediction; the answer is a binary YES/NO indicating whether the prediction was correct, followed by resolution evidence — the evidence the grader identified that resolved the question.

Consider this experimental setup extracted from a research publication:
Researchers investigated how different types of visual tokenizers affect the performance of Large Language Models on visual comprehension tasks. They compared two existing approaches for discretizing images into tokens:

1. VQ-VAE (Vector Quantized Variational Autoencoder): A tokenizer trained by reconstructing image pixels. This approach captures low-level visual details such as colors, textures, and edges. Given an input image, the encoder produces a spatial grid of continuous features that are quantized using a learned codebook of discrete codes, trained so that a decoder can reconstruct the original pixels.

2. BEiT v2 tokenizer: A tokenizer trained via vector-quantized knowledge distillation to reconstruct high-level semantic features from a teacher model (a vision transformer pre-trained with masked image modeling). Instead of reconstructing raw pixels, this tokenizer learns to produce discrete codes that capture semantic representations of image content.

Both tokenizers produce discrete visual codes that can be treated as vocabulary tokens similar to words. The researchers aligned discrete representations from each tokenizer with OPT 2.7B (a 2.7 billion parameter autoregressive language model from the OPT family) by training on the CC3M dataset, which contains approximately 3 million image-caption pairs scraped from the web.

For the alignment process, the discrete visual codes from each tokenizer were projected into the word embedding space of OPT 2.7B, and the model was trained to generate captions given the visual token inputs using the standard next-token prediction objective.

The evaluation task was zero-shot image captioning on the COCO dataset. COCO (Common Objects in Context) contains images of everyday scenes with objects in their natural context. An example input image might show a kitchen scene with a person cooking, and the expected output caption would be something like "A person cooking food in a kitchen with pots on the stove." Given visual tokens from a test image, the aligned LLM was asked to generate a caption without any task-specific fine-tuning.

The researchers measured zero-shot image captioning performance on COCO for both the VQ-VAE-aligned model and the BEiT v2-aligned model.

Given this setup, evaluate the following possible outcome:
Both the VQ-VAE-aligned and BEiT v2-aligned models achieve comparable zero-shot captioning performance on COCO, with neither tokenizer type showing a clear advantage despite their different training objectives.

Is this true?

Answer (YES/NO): NO